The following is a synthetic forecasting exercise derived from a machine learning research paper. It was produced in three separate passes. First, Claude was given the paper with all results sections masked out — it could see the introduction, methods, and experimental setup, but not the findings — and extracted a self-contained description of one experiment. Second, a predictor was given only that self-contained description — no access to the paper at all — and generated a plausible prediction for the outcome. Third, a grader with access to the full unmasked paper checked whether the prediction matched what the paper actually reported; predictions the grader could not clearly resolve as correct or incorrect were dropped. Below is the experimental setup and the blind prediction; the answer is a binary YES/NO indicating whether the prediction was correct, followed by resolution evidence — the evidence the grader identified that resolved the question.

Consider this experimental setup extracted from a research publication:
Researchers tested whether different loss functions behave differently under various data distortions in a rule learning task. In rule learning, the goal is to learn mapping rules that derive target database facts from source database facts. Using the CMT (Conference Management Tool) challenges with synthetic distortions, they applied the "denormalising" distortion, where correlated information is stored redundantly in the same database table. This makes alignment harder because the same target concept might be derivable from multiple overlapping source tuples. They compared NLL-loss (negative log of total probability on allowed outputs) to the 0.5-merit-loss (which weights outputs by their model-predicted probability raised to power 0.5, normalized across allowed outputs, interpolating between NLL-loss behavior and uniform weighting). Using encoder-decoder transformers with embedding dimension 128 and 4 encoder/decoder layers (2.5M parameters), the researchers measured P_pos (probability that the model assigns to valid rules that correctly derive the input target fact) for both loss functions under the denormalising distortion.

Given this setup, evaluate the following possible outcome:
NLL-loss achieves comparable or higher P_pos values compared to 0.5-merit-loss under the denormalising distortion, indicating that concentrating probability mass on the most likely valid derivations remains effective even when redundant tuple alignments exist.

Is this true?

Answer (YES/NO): NO